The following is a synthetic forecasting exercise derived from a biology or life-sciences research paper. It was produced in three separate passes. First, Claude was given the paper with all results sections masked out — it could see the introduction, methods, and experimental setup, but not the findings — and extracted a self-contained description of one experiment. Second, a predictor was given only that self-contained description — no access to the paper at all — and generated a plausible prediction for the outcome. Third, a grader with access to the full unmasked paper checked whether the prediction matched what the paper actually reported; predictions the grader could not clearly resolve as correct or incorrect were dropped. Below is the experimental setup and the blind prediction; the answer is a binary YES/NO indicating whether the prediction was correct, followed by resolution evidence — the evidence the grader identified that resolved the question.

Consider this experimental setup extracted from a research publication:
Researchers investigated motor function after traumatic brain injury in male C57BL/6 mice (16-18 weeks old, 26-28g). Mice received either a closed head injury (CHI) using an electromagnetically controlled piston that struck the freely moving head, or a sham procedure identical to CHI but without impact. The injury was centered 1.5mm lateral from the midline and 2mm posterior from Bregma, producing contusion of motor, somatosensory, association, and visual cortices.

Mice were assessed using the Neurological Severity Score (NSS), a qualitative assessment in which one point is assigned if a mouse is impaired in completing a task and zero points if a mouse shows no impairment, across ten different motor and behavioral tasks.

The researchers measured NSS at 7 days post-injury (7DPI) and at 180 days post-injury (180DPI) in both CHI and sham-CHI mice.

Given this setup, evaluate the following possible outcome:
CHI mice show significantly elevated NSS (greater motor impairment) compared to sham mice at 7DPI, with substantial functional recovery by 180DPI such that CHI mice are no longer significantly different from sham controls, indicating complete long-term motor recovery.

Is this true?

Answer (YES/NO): NO